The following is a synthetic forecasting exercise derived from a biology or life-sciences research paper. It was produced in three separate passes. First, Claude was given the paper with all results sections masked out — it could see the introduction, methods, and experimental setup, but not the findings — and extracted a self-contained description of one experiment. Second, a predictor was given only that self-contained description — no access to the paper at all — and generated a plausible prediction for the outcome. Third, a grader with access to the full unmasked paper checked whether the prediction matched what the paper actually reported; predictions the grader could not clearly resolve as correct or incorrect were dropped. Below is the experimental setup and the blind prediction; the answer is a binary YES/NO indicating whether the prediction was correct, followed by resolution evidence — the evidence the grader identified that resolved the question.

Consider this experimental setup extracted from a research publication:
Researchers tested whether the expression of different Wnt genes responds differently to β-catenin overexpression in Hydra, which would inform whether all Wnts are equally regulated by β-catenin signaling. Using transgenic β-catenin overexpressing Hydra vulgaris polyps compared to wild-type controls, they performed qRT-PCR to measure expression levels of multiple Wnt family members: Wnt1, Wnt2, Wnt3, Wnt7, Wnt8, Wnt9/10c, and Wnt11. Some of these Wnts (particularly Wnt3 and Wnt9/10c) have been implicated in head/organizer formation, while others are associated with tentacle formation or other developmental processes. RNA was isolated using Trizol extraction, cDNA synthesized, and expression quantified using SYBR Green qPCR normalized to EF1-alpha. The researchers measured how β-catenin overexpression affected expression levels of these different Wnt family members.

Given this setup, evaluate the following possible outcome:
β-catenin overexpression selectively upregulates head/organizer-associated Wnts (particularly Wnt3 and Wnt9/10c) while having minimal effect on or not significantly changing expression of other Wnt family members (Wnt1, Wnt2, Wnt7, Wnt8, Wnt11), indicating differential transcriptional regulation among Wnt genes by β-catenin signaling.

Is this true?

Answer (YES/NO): NO